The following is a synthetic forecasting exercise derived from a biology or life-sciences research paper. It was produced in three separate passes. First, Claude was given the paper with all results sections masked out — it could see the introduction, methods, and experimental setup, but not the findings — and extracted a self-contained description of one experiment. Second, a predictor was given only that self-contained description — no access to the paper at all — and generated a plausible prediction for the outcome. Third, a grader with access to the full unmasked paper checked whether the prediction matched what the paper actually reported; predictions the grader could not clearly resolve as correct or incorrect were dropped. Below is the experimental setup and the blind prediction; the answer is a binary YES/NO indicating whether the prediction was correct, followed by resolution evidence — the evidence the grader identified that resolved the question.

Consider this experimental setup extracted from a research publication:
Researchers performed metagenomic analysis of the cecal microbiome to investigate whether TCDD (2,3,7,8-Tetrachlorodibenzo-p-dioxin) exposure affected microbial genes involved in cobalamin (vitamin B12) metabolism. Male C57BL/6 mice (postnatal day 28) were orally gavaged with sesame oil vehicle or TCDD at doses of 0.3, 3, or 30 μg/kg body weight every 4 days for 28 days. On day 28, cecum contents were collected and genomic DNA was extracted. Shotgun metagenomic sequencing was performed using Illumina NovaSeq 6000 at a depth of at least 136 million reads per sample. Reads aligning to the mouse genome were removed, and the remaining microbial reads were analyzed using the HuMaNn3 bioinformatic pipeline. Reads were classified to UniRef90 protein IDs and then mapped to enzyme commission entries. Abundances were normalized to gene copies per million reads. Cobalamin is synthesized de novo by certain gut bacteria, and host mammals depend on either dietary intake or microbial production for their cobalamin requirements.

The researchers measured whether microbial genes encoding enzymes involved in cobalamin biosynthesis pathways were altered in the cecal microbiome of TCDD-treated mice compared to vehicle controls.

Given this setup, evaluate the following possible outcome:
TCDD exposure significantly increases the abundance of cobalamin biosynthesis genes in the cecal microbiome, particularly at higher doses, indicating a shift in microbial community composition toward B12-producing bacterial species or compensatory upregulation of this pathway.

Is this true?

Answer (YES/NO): NO